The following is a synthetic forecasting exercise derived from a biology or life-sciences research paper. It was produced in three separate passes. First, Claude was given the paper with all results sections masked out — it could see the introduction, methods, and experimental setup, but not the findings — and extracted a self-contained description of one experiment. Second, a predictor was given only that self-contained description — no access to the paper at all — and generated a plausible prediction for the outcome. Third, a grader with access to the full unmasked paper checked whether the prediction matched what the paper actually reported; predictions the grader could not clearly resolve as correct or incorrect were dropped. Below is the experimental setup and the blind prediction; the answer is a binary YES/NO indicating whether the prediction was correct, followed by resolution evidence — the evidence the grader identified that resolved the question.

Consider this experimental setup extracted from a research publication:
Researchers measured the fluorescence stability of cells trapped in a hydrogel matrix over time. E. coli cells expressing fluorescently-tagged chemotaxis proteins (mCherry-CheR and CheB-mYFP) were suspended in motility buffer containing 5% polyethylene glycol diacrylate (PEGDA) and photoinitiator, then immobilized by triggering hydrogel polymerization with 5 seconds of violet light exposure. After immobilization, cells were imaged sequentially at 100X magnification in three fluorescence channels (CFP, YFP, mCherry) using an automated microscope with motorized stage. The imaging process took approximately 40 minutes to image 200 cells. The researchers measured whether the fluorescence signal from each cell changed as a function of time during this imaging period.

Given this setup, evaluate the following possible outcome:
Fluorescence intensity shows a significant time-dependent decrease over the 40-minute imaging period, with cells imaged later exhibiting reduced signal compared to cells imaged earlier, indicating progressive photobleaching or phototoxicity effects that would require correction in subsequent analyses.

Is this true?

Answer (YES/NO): NO